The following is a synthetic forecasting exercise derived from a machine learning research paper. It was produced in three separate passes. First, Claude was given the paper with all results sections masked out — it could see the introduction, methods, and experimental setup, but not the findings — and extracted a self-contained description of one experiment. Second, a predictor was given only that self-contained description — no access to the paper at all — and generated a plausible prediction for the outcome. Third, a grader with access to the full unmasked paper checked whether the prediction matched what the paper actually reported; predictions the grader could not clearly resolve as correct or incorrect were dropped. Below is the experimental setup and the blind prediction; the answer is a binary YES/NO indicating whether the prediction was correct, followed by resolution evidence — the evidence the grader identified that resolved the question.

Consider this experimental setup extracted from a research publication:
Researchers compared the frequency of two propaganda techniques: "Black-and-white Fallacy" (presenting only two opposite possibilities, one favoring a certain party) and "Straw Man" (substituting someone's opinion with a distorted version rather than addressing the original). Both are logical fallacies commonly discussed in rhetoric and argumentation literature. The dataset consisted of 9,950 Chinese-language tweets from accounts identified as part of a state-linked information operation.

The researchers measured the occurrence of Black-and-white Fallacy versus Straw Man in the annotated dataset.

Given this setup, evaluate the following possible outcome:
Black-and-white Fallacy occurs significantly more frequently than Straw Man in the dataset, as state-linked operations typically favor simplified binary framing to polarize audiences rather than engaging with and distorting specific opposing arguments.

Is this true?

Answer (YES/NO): YES